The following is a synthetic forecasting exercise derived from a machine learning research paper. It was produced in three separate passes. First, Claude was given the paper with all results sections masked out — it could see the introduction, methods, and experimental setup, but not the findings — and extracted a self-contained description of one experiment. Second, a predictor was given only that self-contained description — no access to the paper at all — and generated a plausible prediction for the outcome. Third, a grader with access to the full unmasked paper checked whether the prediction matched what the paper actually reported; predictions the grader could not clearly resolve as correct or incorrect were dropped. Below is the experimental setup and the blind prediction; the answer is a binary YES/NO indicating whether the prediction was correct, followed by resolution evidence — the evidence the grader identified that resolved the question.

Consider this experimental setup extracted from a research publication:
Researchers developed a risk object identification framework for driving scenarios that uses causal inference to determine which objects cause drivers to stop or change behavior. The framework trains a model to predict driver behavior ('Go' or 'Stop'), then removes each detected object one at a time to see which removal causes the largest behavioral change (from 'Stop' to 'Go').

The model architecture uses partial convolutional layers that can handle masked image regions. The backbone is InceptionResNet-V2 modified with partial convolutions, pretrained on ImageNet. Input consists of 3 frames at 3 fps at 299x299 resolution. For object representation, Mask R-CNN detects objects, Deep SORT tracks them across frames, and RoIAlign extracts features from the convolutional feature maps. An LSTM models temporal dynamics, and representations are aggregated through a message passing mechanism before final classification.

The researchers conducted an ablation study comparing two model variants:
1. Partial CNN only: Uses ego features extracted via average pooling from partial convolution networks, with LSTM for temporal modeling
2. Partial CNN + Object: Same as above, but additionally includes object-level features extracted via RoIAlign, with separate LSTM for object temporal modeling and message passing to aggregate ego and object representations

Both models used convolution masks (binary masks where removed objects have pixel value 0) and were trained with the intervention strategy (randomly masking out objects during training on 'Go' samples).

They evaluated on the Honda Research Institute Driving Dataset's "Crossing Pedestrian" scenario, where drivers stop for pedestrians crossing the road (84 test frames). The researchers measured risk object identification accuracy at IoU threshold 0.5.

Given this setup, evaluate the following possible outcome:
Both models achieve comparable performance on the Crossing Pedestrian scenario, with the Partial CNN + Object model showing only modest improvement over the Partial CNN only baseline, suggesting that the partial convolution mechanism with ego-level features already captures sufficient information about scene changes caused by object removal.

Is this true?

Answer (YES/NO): NO